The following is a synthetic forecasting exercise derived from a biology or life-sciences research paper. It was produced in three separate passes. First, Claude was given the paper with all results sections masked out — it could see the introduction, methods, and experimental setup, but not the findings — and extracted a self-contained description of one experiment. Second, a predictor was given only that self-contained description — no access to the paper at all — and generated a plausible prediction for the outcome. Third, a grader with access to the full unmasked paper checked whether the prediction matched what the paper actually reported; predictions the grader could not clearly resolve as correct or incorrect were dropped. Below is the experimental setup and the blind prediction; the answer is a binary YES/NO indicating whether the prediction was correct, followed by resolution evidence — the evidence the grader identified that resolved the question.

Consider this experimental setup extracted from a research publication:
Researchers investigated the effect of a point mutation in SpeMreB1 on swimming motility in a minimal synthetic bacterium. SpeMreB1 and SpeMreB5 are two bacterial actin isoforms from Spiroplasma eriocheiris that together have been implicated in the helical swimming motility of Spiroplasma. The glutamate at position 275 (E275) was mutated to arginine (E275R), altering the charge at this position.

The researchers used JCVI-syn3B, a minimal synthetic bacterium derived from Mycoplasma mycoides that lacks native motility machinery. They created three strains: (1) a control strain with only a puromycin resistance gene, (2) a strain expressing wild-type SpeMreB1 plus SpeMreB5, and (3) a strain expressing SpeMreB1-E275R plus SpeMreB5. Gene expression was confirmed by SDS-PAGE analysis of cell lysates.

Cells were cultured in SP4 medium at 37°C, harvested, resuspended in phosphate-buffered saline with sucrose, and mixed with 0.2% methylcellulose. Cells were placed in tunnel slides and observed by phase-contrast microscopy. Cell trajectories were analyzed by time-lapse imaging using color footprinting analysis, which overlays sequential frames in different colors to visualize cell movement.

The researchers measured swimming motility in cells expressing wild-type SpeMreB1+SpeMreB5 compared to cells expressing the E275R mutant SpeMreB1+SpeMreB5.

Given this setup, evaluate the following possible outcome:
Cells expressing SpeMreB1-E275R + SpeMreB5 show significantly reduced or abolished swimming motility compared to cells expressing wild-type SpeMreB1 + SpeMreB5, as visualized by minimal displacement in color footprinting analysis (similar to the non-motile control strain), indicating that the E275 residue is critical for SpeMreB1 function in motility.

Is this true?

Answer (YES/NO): YES